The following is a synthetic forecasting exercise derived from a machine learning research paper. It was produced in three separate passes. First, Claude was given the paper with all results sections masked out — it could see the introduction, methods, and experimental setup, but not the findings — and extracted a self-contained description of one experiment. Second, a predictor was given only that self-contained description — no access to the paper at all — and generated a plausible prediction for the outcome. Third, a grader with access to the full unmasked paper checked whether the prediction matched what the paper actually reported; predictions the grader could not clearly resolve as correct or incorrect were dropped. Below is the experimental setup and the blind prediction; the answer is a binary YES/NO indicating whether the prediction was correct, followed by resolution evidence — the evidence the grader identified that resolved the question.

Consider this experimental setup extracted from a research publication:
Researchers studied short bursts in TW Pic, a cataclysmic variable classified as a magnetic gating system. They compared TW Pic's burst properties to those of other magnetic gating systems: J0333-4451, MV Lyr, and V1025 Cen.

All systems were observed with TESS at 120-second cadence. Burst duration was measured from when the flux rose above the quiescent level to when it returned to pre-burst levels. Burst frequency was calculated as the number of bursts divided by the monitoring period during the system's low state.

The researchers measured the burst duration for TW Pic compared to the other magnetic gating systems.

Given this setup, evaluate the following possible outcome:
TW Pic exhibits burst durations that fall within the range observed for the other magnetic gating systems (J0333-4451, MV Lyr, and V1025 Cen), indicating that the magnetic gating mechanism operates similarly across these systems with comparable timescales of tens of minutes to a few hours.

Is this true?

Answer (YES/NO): NO